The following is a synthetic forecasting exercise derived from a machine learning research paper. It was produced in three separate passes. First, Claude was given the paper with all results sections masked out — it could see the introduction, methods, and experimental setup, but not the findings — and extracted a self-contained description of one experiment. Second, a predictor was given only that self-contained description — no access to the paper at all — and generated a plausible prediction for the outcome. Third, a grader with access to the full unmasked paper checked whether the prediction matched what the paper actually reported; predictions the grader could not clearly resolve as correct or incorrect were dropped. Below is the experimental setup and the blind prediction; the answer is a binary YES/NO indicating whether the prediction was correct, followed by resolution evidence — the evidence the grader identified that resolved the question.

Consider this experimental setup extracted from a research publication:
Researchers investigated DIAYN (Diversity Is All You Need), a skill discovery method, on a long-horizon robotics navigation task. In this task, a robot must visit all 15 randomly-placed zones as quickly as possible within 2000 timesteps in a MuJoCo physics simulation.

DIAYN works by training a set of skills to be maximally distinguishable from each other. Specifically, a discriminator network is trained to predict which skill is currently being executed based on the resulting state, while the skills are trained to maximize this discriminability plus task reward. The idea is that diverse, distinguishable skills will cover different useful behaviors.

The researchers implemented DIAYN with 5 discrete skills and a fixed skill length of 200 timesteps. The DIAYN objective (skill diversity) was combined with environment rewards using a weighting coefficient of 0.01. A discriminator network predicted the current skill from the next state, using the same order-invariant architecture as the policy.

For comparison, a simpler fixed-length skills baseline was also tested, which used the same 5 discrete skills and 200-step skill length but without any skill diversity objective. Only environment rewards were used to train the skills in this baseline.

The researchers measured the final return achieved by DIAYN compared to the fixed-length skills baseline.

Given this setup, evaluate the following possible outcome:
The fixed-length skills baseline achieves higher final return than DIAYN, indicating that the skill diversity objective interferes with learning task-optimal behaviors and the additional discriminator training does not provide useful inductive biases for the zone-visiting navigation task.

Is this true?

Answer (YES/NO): YES